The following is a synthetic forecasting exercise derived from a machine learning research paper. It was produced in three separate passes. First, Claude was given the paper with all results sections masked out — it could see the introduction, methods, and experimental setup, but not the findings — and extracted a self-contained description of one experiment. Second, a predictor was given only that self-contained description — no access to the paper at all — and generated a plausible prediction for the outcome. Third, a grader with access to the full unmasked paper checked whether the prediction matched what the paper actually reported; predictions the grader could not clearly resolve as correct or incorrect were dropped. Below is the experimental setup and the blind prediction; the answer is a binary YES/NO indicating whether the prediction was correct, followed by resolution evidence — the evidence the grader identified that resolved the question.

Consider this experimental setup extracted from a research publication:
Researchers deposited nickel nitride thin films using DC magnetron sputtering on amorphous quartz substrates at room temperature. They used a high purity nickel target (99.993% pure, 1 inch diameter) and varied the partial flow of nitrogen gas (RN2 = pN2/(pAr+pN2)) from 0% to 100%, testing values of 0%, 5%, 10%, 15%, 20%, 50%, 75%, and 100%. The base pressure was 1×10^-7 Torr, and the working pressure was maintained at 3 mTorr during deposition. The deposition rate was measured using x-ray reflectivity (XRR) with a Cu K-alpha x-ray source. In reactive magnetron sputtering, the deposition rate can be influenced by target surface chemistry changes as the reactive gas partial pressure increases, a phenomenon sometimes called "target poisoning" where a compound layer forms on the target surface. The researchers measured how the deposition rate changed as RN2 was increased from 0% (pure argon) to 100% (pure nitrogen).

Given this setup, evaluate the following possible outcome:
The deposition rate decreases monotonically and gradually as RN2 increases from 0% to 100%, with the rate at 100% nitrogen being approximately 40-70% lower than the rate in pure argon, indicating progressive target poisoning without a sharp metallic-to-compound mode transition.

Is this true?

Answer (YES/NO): YES